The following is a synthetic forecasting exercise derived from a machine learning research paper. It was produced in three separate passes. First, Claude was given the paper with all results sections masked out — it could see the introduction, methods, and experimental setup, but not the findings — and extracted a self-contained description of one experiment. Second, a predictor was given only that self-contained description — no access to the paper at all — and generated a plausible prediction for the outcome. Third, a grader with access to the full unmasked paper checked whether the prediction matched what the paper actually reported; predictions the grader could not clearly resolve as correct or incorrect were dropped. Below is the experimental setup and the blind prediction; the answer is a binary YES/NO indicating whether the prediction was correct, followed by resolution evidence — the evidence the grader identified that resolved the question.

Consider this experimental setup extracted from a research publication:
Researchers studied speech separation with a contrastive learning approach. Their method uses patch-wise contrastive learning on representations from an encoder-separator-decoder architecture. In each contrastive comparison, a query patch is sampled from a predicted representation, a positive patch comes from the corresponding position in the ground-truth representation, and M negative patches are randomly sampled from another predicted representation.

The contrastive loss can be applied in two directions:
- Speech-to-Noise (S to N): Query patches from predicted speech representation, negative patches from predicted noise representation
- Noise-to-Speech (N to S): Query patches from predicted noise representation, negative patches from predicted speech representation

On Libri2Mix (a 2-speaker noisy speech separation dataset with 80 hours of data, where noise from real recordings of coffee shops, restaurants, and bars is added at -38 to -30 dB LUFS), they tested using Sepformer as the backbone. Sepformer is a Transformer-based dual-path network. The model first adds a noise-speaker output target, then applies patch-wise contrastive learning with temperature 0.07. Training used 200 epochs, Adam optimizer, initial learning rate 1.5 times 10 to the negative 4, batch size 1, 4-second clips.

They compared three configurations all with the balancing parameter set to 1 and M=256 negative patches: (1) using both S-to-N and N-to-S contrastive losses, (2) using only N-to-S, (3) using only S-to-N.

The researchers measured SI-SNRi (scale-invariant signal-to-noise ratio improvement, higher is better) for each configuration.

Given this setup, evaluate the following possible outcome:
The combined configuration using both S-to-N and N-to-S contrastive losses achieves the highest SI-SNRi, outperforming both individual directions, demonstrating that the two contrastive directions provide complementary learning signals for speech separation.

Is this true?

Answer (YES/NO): NO